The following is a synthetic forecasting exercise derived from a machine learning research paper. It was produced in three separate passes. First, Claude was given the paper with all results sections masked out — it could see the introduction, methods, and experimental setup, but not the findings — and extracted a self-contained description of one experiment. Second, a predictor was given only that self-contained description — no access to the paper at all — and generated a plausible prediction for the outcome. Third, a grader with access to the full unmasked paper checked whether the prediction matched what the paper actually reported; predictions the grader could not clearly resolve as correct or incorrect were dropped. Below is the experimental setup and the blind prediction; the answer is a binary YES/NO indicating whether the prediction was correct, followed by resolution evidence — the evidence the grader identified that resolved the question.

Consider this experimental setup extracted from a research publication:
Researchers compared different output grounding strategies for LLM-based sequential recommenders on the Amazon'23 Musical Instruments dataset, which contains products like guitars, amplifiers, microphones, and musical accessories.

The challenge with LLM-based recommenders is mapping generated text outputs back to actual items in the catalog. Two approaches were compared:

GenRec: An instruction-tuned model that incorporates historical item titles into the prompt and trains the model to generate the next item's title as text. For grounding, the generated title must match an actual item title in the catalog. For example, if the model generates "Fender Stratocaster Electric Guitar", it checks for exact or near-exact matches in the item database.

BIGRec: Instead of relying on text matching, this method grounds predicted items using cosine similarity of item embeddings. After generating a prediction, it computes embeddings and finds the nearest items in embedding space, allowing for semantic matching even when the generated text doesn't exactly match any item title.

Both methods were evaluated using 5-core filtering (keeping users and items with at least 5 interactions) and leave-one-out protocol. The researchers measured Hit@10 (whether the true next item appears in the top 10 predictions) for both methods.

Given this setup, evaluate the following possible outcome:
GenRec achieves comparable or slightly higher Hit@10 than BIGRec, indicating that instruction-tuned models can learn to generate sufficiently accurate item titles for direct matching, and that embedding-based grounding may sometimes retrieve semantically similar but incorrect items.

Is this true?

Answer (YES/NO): NO